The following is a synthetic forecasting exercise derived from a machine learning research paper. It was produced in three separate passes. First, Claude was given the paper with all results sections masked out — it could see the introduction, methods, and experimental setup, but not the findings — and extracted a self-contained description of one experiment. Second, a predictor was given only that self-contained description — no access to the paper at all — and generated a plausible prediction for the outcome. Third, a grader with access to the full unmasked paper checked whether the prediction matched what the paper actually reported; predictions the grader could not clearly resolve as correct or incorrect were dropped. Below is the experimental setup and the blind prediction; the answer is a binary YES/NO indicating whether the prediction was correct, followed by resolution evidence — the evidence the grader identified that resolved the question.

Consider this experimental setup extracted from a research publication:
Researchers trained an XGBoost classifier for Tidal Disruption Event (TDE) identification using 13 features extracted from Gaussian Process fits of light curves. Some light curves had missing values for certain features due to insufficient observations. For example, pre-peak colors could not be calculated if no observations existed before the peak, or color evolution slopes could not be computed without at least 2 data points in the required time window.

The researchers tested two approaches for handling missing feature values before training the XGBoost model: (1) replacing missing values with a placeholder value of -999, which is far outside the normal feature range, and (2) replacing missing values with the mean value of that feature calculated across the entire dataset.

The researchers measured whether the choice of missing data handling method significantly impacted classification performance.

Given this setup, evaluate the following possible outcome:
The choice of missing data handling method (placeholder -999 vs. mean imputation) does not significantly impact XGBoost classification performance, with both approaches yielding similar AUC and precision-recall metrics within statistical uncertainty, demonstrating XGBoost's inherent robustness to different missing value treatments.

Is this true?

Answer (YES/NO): YES